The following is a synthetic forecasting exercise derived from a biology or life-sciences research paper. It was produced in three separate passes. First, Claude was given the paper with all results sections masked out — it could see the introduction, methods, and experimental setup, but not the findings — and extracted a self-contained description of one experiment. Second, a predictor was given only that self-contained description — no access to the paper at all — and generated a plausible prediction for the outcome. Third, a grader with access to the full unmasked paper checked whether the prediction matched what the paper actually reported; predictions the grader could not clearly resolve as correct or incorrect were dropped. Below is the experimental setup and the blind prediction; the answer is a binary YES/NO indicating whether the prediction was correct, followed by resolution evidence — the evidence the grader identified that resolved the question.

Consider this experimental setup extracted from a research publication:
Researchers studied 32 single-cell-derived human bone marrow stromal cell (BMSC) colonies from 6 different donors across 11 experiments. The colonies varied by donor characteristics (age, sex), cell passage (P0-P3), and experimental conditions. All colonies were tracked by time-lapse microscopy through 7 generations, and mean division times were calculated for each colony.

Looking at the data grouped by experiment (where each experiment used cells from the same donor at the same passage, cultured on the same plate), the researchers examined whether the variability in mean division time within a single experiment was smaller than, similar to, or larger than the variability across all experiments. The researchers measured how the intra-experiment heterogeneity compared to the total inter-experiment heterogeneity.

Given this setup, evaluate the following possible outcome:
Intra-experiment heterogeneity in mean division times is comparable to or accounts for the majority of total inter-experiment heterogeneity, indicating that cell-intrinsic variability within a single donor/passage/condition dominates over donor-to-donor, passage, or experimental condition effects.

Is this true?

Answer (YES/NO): YES